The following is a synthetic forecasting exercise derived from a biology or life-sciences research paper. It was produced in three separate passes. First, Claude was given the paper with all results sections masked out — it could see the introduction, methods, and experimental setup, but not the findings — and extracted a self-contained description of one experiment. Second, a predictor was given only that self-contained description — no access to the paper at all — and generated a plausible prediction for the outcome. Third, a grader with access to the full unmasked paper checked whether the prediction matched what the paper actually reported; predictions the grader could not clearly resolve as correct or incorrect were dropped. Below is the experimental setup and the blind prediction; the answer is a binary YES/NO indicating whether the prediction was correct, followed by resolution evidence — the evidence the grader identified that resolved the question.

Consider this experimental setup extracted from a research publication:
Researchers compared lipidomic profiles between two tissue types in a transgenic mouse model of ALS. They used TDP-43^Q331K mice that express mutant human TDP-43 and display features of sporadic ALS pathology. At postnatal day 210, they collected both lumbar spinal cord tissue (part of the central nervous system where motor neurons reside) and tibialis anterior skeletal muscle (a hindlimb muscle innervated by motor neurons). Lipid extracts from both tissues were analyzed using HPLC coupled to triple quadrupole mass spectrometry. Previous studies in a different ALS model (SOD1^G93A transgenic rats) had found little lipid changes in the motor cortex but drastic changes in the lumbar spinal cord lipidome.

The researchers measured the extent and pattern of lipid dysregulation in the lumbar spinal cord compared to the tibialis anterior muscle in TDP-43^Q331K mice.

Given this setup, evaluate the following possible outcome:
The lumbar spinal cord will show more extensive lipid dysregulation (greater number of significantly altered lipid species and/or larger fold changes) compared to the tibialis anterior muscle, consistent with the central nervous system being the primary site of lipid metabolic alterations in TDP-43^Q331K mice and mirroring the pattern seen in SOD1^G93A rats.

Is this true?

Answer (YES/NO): NO